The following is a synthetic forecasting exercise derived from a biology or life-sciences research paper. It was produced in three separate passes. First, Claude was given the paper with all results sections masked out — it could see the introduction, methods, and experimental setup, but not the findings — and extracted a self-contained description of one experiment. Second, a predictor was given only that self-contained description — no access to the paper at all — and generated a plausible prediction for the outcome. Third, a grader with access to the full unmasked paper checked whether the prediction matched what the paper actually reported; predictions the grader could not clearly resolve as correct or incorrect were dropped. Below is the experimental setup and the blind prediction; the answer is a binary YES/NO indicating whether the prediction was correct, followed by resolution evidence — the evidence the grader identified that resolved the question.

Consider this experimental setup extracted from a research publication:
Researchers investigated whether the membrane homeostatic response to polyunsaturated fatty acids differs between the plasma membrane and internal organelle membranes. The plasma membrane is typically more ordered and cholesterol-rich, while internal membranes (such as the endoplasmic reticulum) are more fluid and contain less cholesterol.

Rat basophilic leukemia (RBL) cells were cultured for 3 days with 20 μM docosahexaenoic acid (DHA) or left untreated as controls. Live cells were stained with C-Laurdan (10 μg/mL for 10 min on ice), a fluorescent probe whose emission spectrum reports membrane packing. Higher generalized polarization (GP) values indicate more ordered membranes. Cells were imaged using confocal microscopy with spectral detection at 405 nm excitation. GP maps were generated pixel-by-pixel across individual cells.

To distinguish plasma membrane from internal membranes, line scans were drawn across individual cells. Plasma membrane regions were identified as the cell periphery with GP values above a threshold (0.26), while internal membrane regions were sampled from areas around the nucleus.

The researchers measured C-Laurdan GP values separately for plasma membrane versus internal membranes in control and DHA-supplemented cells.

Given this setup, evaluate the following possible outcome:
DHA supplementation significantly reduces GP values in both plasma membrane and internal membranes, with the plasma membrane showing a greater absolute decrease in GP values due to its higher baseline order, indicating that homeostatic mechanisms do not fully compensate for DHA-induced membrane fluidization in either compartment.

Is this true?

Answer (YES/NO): NO